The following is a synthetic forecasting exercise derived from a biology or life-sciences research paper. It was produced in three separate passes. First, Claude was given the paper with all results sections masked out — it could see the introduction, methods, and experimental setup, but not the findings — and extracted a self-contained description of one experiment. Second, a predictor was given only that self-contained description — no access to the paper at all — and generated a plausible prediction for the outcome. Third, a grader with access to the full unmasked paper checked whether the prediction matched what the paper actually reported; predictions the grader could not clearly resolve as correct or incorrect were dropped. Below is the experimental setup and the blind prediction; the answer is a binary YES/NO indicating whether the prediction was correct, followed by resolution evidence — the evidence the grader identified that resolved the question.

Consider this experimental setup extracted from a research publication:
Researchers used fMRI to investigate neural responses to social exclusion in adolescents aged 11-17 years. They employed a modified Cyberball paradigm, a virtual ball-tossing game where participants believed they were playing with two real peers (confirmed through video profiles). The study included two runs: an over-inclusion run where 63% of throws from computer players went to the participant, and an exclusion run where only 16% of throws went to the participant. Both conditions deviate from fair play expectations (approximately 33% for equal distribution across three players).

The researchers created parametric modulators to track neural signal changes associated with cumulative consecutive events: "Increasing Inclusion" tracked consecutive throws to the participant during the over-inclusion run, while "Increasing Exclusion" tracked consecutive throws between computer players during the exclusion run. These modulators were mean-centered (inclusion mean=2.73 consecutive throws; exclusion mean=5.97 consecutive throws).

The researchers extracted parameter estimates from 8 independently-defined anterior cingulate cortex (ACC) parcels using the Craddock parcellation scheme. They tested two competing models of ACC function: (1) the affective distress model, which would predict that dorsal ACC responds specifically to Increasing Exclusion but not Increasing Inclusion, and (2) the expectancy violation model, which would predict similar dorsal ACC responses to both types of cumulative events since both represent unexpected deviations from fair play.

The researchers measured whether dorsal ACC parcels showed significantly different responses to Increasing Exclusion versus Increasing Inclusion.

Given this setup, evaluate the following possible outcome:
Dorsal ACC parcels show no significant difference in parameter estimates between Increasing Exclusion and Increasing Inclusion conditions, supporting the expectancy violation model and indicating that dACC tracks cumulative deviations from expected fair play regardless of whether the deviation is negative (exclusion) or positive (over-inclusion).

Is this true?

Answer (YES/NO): NO